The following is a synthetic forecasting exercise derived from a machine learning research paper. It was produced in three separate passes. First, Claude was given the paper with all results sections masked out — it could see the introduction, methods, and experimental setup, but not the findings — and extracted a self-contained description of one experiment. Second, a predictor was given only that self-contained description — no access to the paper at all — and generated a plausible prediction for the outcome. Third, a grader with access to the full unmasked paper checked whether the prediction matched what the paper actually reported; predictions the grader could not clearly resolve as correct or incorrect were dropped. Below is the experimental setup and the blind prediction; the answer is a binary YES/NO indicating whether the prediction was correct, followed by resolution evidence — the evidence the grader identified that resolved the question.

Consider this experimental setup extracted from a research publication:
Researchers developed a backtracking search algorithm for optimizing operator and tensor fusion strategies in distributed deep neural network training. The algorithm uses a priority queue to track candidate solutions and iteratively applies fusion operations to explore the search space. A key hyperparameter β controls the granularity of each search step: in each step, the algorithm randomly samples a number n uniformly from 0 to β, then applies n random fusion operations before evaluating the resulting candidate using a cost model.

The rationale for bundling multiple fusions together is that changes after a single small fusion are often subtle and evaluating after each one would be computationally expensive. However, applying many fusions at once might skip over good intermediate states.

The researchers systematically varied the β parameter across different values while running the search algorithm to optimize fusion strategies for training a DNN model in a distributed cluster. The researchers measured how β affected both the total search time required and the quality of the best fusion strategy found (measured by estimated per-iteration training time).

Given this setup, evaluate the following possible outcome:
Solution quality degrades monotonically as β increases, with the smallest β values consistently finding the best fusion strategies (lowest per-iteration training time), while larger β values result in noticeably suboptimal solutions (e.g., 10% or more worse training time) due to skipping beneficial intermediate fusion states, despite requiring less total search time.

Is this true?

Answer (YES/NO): NO